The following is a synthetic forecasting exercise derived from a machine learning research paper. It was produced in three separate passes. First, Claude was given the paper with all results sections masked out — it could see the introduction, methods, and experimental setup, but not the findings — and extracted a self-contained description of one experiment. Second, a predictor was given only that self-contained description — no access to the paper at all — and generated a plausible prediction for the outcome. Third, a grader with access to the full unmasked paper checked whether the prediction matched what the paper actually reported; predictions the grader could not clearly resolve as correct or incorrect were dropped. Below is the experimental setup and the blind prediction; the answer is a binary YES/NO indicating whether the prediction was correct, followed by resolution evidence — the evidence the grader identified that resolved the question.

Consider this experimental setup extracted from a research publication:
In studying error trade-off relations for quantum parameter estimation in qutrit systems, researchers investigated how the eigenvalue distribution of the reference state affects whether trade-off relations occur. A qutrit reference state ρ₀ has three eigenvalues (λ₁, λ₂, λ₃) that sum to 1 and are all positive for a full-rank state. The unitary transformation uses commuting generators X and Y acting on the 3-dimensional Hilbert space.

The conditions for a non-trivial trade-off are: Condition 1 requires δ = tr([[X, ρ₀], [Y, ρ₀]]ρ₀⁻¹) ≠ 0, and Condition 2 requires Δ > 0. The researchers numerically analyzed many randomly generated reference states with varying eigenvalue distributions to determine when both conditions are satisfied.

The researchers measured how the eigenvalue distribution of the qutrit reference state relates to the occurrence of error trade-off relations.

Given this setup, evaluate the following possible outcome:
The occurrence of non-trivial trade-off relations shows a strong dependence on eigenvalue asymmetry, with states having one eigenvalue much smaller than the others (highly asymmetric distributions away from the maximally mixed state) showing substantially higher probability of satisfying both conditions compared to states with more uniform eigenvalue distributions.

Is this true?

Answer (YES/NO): NO